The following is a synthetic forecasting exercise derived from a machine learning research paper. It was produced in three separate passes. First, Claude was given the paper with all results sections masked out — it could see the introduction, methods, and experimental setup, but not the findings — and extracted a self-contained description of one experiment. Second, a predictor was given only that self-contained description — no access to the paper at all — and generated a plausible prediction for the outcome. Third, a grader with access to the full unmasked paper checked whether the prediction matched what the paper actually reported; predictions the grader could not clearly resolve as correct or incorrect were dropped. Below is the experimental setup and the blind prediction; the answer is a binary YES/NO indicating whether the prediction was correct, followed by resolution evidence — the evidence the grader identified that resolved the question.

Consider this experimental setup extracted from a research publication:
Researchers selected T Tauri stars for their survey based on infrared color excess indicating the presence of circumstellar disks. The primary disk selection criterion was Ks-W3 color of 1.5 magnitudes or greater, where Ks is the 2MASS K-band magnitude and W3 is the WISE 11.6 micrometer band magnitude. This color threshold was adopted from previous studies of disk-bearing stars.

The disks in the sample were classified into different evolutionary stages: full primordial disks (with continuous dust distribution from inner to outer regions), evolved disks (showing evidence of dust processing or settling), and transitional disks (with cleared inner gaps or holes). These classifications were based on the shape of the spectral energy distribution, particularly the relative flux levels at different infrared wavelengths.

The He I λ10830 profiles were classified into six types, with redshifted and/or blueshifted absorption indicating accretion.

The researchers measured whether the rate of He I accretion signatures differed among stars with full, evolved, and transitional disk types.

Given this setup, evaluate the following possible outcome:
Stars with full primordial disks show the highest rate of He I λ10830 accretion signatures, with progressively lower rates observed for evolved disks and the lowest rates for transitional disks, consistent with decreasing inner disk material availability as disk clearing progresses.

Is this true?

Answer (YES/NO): NO